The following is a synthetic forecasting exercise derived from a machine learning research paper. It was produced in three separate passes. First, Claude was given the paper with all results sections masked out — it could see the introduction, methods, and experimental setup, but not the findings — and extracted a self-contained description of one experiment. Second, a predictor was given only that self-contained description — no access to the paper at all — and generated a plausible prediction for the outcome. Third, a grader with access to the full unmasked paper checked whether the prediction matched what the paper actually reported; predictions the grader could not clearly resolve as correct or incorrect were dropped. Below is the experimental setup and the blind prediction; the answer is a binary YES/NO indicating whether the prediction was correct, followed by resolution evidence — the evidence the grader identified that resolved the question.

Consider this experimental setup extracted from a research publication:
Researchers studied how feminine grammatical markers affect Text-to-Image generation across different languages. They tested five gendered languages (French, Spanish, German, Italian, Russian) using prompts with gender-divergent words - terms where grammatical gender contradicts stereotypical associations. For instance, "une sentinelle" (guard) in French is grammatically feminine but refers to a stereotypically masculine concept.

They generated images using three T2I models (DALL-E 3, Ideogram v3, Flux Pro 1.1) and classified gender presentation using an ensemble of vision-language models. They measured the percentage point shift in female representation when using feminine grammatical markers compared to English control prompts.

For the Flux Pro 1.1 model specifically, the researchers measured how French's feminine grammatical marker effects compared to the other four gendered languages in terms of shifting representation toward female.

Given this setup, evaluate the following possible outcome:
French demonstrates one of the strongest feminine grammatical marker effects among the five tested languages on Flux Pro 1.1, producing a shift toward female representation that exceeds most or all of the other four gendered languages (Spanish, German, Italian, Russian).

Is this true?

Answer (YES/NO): YES